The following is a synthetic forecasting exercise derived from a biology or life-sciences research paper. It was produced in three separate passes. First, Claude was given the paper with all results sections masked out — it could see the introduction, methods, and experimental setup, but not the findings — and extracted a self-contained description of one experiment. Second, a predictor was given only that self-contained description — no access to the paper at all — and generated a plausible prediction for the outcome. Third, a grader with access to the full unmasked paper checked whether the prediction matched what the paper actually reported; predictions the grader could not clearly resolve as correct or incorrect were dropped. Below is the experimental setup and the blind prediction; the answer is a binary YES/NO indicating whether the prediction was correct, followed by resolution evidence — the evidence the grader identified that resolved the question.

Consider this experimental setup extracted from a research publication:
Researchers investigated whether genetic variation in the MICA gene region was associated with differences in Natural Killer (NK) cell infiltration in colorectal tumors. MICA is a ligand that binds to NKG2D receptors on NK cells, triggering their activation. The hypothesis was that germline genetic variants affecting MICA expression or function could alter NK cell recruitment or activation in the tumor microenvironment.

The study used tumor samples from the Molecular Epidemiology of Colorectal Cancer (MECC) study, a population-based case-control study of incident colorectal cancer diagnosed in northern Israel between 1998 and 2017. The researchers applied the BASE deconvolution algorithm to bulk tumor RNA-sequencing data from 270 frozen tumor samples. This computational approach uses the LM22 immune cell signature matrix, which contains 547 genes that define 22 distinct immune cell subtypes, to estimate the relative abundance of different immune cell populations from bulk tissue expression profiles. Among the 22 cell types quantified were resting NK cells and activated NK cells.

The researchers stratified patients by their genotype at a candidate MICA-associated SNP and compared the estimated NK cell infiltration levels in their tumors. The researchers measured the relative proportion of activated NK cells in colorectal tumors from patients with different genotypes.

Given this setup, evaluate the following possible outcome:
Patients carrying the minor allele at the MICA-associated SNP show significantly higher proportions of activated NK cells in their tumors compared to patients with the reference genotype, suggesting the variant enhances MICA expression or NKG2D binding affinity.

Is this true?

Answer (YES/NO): NO